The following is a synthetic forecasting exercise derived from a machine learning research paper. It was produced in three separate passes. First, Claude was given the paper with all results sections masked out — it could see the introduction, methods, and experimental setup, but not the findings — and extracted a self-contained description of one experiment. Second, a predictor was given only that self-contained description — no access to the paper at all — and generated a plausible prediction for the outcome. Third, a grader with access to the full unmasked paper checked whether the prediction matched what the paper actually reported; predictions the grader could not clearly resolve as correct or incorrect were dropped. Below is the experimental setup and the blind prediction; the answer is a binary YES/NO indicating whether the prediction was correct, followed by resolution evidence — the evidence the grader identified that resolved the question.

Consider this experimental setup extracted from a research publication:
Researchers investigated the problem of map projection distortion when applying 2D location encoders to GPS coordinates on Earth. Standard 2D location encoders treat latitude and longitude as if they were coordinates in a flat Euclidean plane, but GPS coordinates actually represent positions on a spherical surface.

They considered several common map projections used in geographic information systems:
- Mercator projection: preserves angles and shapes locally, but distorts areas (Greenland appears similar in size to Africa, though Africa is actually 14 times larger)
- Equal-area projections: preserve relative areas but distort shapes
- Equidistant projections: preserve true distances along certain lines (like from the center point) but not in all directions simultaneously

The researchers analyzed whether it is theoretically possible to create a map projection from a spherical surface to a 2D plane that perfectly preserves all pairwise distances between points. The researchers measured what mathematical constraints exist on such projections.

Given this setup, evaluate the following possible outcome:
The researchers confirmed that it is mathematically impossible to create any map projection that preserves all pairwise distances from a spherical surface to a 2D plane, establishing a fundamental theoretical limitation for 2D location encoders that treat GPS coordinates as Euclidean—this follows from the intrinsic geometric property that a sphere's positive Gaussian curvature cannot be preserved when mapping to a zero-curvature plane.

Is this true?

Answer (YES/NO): YES